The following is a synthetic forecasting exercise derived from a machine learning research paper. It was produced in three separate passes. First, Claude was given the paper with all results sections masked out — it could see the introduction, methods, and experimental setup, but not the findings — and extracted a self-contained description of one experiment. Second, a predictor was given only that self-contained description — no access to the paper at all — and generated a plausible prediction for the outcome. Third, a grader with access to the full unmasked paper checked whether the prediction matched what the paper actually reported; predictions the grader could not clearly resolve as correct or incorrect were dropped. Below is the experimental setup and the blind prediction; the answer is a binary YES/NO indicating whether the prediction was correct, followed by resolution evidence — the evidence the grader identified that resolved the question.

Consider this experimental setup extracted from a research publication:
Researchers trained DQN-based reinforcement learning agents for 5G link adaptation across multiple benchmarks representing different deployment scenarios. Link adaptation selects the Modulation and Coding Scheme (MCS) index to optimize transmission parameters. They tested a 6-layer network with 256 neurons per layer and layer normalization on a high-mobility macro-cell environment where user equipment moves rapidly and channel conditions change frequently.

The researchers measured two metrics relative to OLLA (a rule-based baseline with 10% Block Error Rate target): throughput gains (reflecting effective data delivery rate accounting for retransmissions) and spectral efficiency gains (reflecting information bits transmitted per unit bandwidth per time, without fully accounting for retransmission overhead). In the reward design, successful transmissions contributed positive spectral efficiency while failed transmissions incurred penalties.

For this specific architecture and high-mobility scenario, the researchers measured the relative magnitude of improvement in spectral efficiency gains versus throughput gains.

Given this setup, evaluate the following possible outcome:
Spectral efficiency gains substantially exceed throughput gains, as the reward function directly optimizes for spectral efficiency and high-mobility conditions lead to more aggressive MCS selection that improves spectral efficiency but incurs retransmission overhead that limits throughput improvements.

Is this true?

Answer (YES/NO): YES